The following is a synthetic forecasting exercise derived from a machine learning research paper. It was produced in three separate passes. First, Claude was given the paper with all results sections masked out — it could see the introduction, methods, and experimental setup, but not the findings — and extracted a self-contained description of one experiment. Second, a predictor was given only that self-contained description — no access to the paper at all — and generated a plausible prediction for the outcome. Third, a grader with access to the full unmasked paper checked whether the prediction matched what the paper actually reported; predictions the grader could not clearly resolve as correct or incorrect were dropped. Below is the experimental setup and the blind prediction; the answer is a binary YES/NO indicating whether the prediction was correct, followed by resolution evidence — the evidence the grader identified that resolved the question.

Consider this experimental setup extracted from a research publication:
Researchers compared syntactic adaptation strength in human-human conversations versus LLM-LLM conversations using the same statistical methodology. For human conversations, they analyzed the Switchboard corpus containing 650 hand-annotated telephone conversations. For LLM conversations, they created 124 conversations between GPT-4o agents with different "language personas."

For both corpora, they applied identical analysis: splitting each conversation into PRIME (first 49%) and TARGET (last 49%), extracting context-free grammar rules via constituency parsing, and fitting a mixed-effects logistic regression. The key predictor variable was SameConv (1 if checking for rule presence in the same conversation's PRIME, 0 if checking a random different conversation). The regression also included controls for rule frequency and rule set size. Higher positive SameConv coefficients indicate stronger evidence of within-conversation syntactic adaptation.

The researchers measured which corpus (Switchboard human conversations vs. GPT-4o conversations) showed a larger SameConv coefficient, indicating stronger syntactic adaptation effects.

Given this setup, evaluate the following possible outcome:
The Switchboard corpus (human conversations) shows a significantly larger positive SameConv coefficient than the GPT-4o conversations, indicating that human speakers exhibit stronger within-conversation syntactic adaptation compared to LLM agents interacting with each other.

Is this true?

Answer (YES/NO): NO